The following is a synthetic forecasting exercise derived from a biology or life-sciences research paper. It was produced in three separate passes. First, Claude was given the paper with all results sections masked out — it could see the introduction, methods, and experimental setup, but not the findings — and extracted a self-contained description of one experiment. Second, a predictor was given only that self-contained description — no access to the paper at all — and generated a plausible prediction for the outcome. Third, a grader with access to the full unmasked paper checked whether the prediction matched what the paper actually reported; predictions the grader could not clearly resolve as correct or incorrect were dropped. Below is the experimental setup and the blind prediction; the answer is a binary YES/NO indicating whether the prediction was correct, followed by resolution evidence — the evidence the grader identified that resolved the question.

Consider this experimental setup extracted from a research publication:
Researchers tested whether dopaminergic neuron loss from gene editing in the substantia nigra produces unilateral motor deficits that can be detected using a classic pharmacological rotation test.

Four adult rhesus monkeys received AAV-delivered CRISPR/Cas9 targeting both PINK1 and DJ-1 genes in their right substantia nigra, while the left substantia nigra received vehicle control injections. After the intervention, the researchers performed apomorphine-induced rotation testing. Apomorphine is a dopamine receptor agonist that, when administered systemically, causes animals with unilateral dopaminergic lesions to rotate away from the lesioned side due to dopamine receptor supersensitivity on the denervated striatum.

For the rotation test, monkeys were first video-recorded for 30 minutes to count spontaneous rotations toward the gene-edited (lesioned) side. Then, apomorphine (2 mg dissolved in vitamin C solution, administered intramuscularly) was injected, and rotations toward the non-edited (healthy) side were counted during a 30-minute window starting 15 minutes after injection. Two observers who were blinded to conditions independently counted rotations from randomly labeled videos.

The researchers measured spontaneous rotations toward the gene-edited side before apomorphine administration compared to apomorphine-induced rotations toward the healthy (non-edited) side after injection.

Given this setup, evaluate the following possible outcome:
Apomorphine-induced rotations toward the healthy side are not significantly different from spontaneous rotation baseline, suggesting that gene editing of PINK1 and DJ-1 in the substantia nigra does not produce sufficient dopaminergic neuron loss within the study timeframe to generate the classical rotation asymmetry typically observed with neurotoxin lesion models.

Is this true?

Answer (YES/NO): NO